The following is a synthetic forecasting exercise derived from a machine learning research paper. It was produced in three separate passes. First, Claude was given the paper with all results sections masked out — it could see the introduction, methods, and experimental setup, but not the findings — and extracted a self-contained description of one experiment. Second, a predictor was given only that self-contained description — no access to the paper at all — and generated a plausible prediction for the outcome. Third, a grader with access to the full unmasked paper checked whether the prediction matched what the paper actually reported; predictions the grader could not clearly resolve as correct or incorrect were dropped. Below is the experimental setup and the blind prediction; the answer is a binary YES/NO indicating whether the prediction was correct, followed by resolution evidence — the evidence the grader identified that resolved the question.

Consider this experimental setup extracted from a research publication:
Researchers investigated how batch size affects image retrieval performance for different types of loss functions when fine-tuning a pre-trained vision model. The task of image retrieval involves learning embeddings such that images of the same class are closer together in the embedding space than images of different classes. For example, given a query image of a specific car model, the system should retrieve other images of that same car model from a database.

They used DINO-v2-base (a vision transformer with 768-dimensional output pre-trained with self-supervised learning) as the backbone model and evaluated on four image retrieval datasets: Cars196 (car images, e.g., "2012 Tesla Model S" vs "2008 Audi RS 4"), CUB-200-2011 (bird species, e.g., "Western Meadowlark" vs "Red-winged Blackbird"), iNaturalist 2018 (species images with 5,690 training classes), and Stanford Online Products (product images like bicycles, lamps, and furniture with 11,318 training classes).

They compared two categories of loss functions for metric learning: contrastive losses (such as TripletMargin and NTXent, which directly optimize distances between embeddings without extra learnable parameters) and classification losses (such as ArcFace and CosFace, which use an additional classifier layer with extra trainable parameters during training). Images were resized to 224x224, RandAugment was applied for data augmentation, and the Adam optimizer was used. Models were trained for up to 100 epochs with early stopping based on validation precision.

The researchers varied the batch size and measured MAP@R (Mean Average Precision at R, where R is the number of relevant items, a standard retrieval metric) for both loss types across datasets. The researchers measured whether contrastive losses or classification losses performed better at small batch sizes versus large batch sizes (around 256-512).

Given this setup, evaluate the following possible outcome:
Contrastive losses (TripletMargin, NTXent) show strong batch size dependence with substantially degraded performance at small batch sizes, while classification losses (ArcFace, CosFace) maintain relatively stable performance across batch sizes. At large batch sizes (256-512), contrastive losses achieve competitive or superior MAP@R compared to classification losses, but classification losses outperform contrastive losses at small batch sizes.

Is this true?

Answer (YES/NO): YES